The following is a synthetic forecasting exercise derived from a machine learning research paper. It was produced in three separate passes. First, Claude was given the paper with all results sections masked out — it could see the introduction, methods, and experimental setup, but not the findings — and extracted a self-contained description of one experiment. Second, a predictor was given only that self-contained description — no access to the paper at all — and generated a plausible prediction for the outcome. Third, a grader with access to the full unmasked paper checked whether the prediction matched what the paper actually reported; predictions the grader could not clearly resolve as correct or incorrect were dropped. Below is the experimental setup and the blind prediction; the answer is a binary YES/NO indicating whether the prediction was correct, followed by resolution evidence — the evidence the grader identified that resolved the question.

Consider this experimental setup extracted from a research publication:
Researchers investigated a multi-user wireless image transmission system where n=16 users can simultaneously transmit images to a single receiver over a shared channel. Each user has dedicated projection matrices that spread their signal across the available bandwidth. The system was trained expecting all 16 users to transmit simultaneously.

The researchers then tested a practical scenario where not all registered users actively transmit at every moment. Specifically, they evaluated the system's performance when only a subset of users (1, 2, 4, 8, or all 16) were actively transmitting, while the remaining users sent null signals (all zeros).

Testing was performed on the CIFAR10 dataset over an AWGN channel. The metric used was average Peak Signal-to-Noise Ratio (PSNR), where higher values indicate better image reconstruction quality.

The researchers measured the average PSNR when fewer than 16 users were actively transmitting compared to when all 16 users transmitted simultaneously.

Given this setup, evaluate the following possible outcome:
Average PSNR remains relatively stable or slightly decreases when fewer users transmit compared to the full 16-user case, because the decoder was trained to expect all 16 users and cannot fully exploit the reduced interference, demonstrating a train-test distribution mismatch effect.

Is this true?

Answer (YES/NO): NO